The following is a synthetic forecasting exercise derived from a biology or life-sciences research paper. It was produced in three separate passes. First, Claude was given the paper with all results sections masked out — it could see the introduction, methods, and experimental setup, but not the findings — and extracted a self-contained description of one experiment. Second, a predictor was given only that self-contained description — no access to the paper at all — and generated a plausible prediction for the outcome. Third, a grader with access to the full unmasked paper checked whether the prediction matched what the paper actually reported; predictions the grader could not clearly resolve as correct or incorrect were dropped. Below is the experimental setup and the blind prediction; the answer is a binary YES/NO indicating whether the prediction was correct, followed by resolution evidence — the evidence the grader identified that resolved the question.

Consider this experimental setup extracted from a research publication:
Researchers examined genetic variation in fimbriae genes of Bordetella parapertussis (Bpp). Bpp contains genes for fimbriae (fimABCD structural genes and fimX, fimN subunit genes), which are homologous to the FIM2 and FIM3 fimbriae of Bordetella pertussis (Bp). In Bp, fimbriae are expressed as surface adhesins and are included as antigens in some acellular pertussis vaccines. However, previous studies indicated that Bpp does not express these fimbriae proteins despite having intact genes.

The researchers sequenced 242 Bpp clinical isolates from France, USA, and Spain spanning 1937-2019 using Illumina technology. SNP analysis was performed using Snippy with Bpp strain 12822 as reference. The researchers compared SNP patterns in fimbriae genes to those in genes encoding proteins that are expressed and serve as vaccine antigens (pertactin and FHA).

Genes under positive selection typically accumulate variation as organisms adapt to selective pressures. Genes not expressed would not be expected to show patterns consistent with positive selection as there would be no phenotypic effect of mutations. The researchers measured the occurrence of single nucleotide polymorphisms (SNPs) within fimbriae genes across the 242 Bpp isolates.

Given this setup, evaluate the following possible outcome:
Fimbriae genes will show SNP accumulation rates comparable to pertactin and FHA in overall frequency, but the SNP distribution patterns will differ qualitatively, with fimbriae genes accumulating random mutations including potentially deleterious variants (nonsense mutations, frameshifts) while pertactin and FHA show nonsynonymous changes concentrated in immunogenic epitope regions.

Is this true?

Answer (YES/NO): NO